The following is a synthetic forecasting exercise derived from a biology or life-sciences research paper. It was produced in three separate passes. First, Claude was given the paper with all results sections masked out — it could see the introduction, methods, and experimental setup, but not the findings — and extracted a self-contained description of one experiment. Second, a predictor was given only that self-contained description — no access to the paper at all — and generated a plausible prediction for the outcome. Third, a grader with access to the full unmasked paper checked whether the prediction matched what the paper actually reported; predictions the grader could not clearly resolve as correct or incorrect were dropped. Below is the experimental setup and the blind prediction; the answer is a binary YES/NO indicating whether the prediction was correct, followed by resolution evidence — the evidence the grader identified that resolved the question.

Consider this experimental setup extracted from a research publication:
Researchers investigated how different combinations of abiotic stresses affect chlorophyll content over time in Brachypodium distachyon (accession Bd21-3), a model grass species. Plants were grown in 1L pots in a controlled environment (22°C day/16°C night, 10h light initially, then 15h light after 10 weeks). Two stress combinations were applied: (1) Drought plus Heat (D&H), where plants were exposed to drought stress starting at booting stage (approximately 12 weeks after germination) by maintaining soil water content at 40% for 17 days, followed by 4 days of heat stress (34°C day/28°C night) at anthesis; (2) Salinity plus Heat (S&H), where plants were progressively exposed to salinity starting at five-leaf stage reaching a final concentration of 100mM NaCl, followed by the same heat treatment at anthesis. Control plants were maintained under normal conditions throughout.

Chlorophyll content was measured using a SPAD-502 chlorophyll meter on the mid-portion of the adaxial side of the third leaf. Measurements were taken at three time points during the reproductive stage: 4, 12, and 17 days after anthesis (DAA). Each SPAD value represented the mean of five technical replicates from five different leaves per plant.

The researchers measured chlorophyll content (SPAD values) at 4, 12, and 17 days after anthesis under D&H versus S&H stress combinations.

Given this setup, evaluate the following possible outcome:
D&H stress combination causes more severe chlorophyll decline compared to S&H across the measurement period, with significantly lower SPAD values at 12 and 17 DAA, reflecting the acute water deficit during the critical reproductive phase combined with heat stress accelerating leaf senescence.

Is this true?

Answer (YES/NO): YES